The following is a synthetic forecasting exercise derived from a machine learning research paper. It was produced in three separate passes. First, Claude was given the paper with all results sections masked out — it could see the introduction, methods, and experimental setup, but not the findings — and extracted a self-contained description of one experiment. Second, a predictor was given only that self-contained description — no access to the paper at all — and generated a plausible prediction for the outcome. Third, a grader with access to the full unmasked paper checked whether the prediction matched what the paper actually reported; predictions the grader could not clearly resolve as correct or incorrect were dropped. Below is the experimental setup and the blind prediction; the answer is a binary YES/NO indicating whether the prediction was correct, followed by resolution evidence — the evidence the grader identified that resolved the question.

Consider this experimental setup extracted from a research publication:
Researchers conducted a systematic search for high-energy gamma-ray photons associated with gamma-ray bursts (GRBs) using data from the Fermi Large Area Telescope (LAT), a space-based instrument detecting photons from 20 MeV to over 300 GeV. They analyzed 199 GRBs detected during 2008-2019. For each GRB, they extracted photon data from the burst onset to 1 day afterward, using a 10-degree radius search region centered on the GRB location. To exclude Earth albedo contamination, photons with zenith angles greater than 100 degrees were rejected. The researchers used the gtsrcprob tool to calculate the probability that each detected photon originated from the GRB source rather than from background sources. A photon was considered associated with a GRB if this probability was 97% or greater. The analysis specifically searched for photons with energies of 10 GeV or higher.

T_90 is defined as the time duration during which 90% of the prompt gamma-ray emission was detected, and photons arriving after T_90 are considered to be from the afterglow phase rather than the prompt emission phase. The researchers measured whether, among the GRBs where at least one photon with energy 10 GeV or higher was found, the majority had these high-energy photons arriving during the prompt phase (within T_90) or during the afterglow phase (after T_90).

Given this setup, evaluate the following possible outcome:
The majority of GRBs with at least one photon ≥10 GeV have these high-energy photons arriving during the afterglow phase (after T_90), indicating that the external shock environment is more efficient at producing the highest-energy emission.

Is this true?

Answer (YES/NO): YES